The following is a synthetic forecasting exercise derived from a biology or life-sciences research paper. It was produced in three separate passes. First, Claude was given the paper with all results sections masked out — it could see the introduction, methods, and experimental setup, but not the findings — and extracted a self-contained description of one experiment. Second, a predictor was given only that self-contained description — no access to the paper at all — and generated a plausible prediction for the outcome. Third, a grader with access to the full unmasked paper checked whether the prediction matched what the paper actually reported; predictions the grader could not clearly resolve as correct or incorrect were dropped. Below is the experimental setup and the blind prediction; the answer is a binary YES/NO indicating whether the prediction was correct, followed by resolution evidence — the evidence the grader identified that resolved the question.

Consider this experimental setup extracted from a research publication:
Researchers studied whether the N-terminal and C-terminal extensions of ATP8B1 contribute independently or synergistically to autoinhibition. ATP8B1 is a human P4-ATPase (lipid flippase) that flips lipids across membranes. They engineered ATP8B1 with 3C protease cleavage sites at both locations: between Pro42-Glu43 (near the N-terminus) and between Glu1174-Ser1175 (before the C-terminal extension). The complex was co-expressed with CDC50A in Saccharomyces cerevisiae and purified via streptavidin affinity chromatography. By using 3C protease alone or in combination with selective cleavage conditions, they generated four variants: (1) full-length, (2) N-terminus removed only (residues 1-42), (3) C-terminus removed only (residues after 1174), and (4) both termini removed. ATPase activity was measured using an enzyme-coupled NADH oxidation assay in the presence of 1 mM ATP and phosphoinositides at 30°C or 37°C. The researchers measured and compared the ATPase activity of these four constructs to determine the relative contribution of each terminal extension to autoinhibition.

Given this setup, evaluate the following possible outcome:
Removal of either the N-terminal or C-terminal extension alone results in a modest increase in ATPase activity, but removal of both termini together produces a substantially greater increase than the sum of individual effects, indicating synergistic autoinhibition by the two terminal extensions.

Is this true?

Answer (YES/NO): NO